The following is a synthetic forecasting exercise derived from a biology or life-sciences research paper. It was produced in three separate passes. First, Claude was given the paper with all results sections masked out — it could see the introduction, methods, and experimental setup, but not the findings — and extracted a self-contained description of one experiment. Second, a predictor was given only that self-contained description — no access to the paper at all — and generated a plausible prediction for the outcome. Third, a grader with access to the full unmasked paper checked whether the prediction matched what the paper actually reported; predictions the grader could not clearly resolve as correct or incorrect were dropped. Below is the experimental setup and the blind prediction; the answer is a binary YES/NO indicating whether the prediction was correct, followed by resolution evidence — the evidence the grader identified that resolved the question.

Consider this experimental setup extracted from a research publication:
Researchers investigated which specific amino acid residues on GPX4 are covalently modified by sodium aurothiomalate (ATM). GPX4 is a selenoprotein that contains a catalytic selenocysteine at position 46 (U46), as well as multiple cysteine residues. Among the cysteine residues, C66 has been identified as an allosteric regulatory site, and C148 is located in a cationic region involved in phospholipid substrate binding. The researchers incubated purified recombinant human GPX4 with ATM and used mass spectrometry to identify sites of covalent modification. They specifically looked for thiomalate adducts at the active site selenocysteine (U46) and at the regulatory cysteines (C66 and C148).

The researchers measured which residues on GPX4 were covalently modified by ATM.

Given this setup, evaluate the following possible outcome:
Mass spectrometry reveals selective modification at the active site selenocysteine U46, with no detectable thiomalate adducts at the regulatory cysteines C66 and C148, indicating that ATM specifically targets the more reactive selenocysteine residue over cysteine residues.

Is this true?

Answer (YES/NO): NO